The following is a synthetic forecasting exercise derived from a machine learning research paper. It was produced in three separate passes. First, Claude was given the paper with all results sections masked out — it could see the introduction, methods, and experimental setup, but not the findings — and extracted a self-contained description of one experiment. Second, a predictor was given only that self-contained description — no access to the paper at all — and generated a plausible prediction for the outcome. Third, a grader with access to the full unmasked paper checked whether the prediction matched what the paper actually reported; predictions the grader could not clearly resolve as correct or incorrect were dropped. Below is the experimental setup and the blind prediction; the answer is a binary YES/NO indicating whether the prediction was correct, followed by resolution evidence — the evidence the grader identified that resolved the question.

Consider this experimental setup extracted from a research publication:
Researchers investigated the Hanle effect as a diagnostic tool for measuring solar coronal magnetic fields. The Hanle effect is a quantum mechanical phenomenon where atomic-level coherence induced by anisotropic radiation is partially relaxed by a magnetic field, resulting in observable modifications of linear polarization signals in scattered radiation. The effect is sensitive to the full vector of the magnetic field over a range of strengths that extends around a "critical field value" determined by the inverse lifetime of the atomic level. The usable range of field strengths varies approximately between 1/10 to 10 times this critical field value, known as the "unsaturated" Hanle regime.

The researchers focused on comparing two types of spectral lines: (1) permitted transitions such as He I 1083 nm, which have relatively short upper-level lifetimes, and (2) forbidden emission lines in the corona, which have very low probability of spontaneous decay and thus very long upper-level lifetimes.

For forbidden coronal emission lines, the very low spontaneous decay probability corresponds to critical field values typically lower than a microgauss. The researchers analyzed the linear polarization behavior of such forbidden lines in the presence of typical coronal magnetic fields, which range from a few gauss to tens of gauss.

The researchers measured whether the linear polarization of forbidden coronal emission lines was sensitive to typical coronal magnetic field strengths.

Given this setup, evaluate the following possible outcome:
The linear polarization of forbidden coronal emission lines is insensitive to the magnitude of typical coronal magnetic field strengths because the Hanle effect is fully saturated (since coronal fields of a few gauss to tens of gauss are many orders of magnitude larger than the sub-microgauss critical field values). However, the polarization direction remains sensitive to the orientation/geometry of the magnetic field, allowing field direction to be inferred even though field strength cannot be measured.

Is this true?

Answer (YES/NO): NO